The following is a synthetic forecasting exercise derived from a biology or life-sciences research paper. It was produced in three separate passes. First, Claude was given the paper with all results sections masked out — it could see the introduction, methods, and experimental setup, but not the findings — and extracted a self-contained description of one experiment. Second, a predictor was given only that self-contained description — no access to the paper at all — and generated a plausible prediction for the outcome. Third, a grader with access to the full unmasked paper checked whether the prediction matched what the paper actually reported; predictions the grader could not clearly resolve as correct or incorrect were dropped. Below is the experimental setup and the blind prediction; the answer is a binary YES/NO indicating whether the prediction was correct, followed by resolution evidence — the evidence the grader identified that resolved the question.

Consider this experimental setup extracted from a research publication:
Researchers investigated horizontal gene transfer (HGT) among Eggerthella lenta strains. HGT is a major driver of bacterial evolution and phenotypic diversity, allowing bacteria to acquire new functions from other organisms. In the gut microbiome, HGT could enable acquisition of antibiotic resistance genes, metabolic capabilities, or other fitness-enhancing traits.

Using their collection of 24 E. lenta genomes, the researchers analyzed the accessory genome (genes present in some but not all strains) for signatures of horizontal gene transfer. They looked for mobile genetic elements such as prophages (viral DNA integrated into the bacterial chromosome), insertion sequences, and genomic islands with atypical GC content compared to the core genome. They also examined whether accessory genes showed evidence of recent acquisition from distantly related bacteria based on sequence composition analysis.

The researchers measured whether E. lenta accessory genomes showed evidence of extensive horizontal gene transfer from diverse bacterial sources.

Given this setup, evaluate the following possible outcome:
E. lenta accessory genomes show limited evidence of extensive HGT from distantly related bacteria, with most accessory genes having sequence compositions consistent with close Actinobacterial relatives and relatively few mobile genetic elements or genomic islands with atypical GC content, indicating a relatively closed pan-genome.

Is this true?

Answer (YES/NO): NO